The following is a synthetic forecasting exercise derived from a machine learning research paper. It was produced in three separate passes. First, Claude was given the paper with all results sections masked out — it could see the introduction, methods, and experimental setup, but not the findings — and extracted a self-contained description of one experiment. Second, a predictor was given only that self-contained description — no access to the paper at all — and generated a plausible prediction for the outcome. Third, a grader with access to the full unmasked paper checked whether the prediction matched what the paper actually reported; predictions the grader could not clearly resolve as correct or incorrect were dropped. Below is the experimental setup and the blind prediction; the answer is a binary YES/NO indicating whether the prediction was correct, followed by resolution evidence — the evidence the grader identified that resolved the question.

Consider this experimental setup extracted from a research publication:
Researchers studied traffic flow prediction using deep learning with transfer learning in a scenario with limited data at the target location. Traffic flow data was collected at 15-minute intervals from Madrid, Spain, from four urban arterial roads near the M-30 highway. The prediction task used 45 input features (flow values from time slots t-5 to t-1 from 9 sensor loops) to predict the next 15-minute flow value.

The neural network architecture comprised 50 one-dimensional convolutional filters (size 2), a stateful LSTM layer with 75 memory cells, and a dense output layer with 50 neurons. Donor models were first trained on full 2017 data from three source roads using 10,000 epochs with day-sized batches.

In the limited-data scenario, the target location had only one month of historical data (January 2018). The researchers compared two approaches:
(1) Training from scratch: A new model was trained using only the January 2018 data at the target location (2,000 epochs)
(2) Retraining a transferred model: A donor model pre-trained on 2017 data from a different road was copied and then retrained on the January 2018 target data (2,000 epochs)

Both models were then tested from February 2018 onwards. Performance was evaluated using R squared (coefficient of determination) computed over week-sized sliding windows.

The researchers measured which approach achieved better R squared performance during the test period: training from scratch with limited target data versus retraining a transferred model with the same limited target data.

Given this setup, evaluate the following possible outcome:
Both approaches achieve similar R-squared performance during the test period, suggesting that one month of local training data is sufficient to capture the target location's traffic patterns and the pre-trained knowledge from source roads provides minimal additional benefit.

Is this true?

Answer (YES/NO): NO